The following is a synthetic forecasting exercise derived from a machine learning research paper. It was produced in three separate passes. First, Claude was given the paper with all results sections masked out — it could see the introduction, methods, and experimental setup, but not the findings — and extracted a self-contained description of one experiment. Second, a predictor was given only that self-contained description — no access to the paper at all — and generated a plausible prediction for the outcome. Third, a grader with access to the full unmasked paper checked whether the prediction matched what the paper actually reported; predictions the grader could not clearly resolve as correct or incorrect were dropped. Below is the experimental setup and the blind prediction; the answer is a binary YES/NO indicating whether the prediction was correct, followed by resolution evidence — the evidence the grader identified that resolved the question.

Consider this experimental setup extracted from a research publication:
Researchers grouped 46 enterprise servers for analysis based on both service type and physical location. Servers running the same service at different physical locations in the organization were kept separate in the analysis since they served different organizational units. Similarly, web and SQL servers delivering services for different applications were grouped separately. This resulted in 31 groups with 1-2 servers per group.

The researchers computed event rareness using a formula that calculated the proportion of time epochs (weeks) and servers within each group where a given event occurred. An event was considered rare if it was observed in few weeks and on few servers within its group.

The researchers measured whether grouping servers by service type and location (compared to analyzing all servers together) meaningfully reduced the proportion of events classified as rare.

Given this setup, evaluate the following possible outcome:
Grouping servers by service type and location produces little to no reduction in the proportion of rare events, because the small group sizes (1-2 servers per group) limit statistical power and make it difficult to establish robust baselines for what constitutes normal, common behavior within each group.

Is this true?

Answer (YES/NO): NO